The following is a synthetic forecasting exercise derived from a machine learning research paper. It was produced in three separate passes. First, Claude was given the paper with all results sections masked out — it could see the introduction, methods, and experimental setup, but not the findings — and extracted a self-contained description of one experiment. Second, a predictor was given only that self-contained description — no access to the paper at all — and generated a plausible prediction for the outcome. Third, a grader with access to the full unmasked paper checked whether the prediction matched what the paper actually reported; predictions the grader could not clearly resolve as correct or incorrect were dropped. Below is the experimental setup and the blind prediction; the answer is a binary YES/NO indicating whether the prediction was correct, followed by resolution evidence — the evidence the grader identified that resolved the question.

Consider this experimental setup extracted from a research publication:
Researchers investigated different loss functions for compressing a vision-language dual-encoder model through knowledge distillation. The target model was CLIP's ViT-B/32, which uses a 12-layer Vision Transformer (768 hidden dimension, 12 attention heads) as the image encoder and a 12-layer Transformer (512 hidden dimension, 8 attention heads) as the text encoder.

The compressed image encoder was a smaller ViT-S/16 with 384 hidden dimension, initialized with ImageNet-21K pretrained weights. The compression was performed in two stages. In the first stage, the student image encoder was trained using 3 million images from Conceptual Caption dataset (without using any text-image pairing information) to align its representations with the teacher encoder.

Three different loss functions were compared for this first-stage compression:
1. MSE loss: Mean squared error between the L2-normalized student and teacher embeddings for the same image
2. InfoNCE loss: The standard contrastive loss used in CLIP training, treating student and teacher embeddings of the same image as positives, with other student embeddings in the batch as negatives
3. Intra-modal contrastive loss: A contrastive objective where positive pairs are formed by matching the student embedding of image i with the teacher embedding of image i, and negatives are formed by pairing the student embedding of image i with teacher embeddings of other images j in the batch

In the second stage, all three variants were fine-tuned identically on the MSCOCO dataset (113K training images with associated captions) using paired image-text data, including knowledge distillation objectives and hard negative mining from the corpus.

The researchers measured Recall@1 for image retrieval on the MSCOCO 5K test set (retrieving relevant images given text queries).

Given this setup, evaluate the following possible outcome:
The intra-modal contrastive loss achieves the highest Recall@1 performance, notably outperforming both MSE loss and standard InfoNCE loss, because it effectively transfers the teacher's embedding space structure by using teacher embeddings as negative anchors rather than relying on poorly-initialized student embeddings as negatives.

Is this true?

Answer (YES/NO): YES